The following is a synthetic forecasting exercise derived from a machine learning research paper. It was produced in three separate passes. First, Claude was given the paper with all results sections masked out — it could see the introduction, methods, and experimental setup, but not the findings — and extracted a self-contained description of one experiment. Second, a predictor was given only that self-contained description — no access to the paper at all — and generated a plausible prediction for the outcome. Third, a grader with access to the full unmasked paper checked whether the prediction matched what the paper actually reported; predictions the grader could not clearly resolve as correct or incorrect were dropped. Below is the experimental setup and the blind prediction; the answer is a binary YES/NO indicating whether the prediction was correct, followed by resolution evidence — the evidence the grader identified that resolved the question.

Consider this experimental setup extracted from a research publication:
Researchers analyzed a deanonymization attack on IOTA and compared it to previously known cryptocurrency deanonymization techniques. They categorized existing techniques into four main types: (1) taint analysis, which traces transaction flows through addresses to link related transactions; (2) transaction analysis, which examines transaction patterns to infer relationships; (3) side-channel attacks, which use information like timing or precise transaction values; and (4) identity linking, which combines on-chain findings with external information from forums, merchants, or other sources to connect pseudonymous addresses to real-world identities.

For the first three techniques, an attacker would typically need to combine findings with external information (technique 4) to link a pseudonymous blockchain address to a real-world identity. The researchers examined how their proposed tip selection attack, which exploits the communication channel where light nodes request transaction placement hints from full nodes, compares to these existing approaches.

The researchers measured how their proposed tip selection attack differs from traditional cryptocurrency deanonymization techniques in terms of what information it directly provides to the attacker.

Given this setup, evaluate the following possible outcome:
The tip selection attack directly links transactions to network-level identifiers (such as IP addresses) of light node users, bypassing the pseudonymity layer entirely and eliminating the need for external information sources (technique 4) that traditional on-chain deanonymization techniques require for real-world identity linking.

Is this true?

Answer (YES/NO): NO